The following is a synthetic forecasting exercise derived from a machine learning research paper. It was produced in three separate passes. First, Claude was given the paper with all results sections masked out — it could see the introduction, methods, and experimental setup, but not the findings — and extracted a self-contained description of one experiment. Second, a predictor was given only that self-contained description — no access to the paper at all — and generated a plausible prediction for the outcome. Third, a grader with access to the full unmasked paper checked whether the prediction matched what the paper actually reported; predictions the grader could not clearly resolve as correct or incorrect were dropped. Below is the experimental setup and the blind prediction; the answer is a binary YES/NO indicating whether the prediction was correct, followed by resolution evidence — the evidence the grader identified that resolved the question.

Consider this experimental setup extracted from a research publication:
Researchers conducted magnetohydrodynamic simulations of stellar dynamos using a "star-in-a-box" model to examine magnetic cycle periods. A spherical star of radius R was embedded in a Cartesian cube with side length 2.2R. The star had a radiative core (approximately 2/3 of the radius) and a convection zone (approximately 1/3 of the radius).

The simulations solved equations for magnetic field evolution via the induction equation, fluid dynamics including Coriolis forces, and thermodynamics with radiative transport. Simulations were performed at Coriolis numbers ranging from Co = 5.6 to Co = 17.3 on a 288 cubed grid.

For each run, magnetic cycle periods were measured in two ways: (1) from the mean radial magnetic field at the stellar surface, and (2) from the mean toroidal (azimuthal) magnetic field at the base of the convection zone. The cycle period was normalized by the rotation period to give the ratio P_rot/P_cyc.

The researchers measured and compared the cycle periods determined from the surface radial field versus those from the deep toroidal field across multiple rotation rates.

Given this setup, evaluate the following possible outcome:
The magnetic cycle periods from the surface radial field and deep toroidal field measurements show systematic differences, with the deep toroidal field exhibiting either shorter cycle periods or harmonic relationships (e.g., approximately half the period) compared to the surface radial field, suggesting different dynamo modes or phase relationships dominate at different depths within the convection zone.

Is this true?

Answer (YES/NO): NO